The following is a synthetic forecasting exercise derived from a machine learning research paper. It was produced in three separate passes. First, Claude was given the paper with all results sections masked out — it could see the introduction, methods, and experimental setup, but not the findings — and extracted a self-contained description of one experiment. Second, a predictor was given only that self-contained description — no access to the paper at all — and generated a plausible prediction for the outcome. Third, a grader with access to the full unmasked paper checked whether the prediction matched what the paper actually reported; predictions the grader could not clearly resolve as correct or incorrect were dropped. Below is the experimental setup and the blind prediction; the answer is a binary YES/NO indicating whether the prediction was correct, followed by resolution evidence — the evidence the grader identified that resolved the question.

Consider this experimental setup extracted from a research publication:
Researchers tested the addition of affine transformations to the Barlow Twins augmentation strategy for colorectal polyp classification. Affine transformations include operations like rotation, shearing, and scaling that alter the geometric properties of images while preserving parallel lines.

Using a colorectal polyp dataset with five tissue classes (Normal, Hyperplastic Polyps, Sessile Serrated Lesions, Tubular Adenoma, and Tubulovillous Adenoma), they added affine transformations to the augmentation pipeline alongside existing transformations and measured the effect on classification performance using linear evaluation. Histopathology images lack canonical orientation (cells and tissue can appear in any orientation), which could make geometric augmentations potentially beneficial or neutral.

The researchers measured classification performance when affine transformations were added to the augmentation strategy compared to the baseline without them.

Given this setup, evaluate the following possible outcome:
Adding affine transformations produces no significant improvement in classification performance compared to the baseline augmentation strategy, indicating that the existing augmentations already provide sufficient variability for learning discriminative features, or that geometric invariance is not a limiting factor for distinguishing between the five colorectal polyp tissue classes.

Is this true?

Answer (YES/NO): NO